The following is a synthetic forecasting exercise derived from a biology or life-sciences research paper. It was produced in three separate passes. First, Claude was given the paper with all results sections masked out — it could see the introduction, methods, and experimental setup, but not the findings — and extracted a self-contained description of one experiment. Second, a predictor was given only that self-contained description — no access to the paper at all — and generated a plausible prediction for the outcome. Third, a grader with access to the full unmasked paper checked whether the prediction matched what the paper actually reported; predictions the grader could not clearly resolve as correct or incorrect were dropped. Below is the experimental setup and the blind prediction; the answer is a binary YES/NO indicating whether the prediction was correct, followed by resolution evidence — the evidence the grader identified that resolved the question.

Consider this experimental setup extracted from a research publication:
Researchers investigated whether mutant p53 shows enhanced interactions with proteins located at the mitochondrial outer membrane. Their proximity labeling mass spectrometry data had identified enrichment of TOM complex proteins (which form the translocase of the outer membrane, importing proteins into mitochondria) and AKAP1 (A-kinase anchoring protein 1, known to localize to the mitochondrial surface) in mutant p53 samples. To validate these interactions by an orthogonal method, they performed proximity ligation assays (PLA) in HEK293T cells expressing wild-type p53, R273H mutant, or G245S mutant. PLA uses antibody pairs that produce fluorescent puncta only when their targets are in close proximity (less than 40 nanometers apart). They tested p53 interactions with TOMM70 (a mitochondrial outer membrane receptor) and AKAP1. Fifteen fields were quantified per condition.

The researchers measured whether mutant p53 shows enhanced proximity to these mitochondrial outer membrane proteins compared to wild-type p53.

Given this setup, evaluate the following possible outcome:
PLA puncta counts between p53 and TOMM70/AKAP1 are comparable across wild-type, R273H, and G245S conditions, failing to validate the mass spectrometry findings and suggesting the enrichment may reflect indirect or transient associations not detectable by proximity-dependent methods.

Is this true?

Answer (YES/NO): NO